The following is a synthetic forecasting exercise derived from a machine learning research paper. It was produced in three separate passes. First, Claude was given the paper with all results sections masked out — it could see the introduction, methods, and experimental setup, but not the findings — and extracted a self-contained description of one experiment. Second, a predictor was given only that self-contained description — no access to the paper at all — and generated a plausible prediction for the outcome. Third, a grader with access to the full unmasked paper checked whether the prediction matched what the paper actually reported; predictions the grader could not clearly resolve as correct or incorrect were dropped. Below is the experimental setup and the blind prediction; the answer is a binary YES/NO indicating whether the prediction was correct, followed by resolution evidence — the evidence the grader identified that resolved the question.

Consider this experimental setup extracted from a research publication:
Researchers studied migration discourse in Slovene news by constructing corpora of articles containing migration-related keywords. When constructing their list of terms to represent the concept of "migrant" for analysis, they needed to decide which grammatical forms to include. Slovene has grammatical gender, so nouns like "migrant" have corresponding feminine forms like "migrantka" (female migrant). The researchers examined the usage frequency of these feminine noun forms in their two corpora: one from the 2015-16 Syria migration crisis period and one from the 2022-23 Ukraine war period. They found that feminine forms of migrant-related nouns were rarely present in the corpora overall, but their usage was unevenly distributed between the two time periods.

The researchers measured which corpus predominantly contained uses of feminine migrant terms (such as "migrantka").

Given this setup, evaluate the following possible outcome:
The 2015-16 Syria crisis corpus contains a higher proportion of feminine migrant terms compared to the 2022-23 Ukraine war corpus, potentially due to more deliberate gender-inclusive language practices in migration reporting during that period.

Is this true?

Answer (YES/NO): NO